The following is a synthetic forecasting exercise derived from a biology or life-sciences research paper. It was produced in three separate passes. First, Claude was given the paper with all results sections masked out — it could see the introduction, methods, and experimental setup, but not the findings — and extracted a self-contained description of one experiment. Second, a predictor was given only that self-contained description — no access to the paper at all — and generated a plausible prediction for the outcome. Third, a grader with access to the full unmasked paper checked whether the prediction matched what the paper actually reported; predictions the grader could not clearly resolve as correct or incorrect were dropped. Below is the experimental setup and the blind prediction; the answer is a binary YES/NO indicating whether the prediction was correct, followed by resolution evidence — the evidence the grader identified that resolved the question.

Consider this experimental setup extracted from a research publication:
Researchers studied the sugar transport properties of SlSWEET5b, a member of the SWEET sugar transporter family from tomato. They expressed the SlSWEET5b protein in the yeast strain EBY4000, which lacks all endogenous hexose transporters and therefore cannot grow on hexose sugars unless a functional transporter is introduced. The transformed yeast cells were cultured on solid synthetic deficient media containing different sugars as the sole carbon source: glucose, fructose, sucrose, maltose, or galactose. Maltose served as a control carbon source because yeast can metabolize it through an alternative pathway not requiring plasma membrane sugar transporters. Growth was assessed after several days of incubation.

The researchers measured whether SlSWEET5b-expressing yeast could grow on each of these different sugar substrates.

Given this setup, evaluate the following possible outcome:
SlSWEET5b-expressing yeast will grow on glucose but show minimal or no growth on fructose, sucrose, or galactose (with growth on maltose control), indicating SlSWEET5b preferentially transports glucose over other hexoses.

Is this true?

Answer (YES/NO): NO